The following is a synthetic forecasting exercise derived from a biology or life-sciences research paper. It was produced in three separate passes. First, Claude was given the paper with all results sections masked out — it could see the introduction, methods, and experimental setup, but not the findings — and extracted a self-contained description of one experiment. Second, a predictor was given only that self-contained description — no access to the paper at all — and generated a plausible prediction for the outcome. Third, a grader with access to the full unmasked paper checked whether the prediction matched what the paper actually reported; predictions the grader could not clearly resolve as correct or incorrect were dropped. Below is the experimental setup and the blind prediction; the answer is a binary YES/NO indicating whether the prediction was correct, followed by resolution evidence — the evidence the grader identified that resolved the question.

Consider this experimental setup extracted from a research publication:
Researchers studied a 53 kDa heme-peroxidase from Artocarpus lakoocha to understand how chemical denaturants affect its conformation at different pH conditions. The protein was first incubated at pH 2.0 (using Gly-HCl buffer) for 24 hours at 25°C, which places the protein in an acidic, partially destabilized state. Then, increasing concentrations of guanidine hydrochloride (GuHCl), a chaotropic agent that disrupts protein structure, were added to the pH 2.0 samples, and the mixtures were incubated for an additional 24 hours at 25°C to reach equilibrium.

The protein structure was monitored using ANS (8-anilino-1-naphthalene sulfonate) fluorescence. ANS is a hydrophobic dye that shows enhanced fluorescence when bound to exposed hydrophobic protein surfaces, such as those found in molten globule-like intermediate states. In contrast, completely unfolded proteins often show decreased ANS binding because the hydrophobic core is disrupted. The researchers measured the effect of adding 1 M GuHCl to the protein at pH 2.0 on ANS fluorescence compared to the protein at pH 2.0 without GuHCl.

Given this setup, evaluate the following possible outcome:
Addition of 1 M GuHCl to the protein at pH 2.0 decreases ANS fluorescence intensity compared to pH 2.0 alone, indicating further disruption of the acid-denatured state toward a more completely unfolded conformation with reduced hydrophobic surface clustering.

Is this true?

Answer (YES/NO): NO